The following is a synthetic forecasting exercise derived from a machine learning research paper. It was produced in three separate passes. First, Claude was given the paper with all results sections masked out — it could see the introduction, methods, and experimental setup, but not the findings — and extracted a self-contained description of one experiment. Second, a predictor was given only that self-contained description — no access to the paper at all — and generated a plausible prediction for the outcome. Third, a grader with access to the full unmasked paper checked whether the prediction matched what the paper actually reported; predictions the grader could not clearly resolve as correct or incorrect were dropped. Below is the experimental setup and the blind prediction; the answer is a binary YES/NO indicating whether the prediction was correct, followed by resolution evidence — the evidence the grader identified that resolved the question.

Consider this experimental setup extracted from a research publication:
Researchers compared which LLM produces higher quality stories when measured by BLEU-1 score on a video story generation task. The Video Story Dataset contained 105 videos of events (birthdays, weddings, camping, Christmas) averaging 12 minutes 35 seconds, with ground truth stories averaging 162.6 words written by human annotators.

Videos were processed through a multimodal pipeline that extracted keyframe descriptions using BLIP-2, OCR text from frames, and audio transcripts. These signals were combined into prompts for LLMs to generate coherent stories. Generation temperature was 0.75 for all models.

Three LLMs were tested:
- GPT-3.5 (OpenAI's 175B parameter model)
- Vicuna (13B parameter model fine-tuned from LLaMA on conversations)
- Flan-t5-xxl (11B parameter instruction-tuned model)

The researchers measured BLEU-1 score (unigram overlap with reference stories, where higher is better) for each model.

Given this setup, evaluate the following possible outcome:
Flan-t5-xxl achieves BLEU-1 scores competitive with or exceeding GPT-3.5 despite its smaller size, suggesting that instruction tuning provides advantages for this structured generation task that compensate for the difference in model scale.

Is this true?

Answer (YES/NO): NO